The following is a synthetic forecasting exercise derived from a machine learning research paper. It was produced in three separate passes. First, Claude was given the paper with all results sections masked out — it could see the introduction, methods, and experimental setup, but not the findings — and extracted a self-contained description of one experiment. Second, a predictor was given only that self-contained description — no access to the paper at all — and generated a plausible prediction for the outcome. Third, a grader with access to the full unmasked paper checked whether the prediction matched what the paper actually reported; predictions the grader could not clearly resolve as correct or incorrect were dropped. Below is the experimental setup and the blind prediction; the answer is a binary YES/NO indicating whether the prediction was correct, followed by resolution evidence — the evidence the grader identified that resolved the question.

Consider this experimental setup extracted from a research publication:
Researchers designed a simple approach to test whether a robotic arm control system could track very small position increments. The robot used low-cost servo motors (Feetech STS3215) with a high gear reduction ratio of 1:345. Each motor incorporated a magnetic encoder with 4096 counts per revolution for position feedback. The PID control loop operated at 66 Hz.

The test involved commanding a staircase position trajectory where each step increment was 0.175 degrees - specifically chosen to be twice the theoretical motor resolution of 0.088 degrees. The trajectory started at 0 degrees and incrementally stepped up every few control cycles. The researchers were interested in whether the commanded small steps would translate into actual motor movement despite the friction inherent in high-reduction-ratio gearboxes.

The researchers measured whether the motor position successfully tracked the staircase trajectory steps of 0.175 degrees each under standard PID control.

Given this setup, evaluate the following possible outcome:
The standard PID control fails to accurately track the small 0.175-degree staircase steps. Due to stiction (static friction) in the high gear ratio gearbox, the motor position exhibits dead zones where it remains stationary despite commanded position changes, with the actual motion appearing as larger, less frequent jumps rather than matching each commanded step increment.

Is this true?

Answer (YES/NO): YES